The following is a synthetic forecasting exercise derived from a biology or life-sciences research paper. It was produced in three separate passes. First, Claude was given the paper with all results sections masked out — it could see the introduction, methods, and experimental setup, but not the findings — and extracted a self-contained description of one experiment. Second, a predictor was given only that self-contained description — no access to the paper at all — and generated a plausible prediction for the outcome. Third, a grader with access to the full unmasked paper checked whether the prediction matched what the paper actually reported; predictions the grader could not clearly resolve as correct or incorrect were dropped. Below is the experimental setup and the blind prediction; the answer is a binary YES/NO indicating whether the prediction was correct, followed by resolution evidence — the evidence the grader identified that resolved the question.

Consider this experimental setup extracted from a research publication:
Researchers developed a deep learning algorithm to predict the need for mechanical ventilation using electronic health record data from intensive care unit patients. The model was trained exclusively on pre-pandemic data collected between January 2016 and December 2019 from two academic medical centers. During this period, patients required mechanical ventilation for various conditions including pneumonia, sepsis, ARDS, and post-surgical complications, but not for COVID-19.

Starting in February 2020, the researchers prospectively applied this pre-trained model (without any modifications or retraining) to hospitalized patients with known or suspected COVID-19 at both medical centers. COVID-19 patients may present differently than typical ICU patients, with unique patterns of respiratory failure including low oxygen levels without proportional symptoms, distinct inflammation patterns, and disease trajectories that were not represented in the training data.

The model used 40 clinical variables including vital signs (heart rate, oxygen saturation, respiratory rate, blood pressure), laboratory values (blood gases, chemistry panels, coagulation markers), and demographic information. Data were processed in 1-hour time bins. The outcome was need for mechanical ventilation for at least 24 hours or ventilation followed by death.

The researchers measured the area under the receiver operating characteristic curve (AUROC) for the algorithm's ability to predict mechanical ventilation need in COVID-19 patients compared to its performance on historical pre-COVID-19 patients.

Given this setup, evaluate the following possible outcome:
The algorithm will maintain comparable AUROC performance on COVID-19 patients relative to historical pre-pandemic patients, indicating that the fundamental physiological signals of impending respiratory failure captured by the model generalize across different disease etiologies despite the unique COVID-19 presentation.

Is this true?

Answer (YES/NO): NO